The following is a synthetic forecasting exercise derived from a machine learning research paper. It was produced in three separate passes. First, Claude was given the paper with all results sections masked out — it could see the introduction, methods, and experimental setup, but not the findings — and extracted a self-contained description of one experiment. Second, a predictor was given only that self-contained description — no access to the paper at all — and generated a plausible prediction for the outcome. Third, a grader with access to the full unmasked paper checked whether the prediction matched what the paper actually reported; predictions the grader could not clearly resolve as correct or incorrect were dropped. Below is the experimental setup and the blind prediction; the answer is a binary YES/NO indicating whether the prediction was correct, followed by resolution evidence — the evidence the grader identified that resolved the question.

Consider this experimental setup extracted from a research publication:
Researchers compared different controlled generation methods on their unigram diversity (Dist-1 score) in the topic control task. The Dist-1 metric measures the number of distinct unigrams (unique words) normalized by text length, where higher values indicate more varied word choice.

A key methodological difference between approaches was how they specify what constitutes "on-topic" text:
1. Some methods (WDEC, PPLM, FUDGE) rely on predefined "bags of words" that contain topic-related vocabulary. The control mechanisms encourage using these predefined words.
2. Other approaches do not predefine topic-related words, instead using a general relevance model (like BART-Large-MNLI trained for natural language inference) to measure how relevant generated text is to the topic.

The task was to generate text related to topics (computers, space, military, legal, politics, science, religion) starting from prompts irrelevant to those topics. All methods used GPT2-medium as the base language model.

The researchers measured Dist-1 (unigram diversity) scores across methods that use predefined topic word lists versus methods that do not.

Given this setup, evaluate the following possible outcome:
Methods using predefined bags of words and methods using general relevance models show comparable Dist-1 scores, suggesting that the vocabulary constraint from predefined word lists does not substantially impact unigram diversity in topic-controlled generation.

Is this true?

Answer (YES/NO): NO